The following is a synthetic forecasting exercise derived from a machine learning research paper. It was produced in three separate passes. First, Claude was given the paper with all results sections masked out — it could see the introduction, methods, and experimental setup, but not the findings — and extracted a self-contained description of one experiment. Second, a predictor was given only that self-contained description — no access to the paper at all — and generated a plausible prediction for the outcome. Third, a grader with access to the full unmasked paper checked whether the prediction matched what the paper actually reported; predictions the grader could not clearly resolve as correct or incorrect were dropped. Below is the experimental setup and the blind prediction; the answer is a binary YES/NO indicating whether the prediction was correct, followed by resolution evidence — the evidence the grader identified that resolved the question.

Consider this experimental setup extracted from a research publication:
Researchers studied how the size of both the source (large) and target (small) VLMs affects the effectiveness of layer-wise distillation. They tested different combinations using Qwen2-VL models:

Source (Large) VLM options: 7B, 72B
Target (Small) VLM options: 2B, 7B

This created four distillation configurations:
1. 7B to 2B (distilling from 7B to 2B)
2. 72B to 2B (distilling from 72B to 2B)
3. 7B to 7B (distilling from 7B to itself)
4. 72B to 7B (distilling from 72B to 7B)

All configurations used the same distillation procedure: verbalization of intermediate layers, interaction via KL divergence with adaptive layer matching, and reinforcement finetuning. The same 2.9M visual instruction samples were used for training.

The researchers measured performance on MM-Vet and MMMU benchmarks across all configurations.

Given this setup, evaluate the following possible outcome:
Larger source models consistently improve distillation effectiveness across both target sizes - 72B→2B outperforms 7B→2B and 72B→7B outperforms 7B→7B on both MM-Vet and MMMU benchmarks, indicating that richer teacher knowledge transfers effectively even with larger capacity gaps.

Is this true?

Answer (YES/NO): YES